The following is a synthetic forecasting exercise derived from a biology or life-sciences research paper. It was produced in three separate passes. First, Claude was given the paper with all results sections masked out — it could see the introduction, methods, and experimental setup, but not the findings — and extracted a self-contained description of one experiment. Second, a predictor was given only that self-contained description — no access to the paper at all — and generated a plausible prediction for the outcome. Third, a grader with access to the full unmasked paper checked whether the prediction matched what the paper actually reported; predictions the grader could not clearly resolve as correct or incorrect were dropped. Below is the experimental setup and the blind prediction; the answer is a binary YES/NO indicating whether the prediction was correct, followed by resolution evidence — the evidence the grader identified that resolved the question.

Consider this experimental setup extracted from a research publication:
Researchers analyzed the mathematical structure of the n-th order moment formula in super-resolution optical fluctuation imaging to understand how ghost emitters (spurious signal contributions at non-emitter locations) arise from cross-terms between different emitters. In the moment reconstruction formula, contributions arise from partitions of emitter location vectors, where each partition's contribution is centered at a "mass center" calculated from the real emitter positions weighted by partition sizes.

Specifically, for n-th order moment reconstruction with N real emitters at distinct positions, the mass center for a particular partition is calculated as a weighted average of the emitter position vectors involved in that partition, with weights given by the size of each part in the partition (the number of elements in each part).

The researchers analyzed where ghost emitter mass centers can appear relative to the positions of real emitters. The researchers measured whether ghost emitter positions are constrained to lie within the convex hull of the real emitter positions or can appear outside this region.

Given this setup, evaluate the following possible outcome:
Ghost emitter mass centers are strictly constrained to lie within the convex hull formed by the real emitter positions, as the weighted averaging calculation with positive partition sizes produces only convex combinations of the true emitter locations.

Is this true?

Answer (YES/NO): YES